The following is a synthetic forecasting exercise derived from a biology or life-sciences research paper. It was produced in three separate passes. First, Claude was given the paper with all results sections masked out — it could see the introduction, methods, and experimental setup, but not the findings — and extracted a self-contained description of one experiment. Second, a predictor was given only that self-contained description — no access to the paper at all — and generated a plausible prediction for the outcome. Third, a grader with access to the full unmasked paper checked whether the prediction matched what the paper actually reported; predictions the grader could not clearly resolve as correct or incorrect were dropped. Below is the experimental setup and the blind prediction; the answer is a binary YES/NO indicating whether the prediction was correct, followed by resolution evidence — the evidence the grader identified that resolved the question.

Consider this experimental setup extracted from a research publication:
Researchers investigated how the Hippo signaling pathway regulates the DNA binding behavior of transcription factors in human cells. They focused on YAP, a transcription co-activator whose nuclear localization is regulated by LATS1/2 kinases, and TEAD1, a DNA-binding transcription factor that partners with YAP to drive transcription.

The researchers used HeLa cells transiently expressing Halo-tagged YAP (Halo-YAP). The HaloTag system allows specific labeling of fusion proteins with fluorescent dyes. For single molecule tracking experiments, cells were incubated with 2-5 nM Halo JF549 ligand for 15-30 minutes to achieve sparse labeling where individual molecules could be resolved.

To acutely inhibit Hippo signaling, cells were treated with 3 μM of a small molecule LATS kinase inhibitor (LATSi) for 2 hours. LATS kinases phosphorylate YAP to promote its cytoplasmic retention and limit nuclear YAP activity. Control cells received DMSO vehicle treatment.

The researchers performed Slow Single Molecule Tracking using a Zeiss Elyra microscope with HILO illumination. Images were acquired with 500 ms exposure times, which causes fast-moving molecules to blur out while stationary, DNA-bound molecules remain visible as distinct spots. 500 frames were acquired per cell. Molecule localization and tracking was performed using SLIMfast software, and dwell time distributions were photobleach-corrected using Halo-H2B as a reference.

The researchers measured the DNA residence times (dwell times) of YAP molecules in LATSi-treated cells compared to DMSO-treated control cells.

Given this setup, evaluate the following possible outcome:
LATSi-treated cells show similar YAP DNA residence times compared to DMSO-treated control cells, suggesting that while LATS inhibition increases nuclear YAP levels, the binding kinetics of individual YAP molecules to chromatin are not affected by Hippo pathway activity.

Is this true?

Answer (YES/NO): NO